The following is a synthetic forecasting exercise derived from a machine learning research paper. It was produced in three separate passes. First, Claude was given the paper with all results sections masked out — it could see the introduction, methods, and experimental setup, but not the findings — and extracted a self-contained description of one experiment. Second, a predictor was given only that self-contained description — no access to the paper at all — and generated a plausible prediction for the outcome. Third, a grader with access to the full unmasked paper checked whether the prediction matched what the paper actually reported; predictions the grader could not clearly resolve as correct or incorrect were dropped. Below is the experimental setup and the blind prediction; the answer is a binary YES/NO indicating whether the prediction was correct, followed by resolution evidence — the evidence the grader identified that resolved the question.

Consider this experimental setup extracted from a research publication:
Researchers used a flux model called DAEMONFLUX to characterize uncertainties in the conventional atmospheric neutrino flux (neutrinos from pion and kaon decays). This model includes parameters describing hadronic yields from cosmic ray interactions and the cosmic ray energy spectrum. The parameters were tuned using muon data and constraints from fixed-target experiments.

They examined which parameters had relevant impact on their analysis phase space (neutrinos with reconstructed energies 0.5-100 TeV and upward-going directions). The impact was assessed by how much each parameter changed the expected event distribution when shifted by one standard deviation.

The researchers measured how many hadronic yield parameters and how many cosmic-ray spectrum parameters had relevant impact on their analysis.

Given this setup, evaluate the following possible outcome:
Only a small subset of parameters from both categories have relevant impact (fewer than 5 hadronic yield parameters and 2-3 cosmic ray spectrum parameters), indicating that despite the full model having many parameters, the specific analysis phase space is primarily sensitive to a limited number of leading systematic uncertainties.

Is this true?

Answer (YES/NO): NO